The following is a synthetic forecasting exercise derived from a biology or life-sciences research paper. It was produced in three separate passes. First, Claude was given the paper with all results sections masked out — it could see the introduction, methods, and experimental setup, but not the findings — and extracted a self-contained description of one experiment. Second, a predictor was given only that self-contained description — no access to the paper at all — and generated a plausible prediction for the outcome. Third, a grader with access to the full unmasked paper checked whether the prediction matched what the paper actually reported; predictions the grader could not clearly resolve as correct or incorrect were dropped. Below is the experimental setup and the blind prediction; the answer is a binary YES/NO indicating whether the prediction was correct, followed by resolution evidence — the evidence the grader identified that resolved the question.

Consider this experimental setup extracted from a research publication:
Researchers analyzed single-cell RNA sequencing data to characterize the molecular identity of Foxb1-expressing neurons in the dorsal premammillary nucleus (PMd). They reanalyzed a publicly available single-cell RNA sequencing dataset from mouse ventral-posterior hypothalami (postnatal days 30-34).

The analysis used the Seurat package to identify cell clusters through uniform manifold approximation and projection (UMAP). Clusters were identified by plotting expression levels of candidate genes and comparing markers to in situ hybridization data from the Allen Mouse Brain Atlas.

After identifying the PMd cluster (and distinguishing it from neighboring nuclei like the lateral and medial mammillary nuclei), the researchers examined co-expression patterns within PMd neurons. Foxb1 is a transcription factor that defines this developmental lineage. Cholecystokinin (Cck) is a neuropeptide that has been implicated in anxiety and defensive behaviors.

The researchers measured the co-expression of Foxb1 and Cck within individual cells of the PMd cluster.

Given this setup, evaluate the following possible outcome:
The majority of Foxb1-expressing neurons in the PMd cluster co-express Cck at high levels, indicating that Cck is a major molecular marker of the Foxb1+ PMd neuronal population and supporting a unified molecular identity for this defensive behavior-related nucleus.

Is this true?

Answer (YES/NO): NO